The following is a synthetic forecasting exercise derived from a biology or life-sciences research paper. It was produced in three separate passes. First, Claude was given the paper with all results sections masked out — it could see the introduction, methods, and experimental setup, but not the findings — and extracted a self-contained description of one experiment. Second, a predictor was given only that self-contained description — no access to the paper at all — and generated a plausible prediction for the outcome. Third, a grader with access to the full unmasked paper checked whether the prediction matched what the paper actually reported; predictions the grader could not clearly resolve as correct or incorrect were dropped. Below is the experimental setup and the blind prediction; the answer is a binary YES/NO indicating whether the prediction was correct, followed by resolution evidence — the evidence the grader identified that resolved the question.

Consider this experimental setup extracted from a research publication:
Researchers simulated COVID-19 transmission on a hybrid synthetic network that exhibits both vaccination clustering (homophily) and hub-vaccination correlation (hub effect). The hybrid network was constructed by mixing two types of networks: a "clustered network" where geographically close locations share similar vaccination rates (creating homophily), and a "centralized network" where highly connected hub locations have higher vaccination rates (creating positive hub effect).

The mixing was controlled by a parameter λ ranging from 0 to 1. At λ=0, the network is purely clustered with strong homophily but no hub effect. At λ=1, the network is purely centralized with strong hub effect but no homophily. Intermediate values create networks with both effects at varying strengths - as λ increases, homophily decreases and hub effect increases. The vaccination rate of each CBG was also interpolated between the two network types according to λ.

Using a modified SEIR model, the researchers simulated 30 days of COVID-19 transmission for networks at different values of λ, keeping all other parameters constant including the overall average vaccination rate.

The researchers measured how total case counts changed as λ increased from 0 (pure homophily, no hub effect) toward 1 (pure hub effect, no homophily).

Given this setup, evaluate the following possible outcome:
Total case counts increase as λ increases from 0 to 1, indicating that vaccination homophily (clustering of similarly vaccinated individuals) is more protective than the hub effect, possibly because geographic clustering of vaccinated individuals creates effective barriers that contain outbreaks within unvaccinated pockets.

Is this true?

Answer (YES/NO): NO